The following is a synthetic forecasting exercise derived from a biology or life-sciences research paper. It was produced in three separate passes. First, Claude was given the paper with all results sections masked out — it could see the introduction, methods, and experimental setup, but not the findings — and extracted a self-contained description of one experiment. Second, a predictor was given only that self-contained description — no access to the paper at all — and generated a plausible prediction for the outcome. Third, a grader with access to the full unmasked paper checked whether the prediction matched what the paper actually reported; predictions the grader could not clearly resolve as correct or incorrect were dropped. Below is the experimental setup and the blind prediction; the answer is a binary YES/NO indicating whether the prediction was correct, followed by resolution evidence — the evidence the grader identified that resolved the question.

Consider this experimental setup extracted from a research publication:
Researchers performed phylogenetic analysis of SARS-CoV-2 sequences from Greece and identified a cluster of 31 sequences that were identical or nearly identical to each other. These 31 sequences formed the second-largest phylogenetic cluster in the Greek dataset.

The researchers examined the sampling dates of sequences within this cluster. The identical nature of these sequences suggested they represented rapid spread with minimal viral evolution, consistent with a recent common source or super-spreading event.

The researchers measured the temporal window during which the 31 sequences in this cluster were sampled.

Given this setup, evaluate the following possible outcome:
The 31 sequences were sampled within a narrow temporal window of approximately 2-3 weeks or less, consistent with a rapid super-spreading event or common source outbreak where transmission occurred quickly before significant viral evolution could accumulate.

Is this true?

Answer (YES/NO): YES